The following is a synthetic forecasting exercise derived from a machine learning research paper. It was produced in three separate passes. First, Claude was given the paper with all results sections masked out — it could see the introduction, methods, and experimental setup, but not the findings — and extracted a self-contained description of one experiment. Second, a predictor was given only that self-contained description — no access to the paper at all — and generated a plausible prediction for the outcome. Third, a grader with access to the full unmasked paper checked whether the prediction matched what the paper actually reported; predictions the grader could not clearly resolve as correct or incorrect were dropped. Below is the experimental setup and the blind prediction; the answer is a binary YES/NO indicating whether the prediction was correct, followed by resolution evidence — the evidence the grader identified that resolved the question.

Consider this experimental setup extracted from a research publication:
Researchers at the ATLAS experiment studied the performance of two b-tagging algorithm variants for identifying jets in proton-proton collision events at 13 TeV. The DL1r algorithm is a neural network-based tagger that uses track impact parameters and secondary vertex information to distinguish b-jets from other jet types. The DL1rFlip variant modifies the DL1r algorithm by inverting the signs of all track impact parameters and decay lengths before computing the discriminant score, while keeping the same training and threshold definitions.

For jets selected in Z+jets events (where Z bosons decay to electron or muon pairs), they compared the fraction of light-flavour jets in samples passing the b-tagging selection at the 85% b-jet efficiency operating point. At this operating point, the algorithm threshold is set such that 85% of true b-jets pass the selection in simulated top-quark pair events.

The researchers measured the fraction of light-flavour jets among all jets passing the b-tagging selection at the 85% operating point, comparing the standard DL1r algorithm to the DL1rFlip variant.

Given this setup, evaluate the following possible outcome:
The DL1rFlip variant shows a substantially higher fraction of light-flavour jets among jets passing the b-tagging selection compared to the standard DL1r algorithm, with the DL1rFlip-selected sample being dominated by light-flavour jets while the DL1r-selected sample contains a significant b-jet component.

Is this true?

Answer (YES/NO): NO